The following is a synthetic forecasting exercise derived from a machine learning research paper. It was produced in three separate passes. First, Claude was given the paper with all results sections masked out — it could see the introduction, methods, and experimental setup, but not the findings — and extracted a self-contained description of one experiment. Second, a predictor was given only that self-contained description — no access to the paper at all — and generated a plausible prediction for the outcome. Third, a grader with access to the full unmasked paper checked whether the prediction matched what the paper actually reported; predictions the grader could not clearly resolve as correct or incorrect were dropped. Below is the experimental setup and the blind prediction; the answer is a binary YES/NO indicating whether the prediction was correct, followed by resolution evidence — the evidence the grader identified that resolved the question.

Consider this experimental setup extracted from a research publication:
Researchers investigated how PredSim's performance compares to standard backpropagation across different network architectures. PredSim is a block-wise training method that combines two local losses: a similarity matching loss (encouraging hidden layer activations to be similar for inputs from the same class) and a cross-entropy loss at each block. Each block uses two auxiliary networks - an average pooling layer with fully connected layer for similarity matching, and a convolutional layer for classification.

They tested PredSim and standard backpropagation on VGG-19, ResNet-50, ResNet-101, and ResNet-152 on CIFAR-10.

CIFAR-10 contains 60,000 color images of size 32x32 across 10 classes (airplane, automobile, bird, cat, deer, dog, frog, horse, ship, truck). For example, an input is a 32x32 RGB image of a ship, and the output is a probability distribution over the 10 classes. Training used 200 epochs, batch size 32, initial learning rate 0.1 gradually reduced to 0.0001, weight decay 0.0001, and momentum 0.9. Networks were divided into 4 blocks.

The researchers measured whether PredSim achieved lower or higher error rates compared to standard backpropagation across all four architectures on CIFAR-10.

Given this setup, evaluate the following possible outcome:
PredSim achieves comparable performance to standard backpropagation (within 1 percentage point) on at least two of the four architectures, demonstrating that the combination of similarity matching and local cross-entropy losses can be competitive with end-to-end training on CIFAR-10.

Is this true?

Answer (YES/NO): YES